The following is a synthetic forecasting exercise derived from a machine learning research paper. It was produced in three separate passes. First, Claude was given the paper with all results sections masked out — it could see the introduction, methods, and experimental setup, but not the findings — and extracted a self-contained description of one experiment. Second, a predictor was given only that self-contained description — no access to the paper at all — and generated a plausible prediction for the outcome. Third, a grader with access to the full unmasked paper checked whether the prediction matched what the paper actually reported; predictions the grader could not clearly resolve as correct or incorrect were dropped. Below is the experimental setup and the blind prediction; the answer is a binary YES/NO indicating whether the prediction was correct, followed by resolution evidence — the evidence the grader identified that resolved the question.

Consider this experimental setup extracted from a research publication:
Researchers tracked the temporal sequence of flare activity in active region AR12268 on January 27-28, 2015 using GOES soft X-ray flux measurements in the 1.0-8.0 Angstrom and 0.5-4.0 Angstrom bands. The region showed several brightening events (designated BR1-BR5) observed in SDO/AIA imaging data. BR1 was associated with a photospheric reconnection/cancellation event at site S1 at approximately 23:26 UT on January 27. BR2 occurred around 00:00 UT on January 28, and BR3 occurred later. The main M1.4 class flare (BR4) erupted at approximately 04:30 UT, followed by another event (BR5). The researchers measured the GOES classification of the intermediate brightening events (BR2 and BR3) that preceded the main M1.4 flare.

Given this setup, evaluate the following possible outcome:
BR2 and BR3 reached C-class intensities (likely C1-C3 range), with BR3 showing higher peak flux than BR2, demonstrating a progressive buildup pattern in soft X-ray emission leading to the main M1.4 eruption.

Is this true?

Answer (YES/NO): NO